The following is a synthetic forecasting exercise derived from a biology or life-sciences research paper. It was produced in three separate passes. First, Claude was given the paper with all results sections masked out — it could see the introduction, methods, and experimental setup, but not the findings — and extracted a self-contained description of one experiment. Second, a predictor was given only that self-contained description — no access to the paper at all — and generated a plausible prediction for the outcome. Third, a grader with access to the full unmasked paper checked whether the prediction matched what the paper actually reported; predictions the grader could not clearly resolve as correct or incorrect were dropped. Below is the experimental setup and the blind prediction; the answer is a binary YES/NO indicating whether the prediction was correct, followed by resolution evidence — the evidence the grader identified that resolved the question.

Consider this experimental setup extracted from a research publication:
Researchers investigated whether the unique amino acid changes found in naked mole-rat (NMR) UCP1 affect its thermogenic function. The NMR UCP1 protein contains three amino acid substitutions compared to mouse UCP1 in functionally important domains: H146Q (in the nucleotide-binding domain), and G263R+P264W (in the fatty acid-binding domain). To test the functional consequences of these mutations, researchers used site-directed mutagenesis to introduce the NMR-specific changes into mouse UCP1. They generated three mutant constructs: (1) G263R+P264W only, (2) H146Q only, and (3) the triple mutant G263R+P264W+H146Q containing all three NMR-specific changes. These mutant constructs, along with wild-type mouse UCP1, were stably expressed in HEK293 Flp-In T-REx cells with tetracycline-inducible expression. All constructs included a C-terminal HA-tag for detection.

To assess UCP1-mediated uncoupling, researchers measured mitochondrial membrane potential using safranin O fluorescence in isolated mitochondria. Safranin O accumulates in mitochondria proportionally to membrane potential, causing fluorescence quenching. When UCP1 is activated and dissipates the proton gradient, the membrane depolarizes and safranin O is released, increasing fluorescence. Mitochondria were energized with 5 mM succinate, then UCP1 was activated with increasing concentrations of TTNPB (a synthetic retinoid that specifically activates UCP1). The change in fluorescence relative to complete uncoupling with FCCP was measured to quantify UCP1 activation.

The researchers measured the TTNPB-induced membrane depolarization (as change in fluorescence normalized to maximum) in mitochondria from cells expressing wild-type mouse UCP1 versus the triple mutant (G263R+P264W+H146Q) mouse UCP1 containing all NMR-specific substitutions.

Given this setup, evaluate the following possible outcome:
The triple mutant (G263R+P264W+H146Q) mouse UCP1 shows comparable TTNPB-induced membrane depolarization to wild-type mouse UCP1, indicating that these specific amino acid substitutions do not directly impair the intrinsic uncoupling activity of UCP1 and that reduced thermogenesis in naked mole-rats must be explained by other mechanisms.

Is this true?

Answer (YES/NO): YES